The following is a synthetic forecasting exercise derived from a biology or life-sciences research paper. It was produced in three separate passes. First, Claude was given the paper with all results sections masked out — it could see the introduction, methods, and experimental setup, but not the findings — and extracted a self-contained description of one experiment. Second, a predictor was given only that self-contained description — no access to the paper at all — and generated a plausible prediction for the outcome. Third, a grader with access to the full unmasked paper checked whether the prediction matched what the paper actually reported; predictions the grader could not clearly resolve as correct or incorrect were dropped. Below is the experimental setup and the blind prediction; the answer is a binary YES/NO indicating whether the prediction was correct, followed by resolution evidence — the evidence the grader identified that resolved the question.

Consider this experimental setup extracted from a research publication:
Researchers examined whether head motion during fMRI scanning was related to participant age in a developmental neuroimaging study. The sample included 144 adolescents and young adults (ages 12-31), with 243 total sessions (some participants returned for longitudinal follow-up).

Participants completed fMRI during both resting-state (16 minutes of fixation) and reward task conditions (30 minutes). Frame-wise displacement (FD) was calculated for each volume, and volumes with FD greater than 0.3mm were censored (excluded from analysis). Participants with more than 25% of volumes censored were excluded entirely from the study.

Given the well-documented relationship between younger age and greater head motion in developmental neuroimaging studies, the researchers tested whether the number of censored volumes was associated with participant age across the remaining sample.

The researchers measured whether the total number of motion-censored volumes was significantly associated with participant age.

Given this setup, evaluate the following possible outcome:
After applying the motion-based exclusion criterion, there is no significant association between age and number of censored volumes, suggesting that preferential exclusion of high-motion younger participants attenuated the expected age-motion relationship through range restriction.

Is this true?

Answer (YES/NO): YES